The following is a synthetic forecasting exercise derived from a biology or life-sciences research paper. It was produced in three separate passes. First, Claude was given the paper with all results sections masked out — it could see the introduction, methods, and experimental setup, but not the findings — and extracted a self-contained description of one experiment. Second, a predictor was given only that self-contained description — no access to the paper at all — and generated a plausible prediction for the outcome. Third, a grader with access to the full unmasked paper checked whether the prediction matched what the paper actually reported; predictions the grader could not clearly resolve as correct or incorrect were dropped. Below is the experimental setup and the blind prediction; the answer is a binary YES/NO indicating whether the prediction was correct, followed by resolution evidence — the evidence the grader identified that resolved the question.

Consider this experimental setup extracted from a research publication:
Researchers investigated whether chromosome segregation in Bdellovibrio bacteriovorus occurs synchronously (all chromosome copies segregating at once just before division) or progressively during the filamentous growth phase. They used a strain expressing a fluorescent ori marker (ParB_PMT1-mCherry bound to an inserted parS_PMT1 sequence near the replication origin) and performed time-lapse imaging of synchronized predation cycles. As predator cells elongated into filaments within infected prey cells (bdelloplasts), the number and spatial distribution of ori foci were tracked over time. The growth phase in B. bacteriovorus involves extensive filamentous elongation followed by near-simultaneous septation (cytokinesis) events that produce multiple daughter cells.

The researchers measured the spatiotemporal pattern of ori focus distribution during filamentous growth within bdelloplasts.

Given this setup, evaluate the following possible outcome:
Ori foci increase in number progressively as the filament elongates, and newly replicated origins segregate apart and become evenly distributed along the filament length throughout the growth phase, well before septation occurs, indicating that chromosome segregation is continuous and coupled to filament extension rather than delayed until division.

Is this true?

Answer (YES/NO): YES